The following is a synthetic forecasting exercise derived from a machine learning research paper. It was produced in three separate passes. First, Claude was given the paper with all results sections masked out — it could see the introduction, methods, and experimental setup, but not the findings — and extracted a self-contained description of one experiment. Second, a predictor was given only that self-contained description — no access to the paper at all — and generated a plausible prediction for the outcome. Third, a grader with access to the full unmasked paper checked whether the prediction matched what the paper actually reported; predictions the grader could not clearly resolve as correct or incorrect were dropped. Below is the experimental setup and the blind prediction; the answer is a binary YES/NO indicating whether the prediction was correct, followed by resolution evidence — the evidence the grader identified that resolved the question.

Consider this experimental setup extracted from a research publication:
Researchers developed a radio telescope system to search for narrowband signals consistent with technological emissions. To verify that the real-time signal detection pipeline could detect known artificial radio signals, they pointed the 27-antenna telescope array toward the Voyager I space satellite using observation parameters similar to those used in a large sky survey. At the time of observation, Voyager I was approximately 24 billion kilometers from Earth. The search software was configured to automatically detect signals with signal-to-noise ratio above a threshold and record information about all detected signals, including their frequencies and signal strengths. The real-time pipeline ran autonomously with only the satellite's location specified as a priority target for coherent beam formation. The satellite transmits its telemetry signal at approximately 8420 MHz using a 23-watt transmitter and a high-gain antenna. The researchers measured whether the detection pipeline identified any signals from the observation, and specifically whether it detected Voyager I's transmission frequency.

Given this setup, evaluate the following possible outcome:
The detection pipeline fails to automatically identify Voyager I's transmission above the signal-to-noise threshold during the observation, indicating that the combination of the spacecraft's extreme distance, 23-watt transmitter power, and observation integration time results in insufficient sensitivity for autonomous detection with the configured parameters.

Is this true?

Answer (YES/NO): NO